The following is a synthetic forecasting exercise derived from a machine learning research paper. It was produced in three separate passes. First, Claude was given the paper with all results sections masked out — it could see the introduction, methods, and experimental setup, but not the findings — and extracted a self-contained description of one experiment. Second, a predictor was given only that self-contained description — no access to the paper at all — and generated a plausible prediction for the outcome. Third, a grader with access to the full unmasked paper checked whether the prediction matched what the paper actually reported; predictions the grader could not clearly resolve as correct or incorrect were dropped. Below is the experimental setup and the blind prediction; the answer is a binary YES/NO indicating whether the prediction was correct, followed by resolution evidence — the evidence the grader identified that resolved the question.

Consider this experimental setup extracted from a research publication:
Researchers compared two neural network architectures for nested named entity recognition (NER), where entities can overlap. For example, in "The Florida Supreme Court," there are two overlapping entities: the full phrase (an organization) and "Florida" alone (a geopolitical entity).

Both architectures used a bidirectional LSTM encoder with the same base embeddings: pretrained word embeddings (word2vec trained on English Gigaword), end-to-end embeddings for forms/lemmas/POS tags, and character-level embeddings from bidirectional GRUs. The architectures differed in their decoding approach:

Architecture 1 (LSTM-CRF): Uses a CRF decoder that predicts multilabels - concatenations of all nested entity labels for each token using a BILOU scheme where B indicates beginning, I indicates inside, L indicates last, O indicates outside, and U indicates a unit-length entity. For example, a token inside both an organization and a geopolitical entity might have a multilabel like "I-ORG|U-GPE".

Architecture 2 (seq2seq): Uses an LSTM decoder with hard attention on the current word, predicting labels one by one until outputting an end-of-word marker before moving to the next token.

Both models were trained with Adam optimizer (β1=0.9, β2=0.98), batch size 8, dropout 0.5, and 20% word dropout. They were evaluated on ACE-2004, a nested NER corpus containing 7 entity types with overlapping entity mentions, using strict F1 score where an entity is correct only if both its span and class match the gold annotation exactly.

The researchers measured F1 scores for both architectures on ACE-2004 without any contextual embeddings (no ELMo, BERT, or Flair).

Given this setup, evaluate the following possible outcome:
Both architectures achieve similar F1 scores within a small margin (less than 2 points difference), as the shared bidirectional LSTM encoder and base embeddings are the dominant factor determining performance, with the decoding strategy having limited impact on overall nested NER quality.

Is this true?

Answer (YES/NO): NO